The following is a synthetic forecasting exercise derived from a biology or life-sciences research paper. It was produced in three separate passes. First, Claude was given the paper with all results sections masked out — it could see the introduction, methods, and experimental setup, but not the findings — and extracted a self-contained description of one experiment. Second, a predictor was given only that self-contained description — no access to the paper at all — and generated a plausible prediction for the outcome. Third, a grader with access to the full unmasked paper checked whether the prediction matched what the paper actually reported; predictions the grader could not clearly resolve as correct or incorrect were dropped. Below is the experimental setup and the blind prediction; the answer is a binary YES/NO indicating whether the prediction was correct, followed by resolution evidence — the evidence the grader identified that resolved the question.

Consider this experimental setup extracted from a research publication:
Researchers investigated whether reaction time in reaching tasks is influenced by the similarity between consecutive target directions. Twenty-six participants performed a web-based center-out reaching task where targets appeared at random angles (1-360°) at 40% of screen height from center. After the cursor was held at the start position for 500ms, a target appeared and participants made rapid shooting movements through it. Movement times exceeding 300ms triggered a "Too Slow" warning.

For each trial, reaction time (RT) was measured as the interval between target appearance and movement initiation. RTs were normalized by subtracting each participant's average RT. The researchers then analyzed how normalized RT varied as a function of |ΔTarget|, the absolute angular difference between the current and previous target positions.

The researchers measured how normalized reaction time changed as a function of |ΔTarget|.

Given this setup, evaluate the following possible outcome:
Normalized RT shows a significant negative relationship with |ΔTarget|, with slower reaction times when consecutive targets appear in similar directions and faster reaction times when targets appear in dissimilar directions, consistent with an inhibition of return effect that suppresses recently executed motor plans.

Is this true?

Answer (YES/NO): NO